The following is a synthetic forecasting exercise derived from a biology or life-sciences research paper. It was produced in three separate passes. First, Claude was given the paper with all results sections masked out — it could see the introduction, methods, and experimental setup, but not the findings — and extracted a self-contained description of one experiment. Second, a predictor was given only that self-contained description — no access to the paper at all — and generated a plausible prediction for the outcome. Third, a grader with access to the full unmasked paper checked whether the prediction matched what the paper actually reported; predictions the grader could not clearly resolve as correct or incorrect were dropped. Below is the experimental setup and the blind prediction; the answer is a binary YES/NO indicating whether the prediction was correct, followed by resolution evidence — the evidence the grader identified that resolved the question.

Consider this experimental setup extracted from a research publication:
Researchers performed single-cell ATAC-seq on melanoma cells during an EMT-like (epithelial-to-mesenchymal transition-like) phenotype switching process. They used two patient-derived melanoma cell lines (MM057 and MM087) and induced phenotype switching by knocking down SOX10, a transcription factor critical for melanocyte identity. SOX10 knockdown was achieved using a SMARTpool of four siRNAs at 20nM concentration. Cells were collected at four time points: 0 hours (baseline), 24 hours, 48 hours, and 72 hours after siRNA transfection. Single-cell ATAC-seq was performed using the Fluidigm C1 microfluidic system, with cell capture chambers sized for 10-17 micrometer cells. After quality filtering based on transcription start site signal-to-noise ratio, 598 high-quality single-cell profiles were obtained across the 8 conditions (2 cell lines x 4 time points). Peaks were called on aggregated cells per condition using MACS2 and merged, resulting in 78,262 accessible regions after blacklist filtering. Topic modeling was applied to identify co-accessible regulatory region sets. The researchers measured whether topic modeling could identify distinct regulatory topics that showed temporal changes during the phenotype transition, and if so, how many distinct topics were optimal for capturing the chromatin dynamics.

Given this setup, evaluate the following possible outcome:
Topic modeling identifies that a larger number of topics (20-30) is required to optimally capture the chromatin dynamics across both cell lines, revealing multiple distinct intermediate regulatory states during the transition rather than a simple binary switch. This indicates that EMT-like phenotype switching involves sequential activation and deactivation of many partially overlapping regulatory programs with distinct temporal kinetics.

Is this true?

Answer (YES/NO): NO